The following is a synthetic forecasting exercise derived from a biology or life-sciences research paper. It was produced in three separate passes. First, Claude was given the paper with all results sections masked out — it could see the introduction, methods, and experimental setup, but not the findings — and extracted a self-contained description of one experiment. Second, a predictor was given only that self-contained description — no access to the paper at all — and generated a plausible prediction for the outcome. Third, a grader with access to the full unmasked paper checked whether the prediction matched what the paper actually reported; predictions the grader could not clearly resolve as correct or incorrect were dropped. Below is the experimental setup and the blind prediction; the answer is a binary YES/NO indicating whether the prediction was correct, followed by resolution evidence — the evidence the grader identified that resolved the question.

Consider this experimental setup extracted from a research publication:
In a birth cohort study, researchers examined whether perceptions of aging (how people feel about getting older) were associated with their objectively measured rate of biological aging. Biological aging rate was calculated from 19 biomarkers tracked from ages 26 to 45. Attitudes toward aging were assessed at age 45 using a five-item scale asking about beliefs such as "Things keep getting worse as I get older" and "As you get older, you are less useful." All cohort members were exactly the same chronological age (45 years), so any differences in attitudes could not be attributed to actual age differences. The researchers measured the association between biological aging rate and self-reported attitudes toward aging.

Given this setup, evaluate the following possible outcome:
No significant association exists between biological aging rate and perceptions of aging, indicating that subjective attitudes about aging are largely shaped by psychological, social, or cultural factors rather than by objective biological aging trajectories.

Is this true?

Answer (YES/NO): NO